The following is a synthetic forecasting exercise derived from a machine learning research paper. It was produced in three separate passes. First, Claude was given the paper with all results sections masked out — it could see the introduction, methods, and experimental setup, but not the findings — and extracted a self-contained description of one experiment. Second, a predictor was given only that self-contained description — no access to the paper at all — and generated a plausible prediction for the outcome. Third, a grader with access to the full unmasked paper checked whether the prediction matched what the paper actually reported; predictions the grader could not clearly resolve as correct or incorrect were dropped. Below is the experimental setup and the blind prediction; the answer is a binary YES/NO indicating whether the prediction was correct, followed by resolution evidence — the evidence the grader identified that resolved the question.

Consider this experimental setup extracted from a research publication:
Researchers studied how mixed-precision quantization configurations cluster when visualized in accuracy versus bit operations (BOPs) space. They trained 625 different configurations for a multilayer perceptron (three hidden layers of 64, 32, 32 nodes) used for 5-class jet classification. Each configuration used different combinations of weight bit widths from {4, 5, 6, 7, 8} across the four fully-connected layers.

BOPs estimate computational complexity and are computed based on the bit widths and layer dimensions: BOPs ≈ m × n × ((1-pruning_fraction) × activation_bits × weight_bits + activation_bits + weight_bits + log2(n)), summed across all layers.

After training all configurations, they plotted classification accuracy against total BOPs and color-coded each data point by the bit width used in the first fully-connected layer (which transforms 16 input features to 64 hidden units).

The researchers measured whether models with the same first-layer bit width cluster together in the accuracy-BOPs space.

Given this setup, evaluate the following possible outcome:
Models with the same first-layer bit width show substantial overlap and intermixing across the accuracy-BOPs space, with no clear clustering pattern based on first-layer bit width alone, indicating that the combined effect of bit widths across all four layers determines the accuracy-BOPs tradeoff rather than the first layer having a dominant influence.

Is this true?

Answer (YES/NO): NO